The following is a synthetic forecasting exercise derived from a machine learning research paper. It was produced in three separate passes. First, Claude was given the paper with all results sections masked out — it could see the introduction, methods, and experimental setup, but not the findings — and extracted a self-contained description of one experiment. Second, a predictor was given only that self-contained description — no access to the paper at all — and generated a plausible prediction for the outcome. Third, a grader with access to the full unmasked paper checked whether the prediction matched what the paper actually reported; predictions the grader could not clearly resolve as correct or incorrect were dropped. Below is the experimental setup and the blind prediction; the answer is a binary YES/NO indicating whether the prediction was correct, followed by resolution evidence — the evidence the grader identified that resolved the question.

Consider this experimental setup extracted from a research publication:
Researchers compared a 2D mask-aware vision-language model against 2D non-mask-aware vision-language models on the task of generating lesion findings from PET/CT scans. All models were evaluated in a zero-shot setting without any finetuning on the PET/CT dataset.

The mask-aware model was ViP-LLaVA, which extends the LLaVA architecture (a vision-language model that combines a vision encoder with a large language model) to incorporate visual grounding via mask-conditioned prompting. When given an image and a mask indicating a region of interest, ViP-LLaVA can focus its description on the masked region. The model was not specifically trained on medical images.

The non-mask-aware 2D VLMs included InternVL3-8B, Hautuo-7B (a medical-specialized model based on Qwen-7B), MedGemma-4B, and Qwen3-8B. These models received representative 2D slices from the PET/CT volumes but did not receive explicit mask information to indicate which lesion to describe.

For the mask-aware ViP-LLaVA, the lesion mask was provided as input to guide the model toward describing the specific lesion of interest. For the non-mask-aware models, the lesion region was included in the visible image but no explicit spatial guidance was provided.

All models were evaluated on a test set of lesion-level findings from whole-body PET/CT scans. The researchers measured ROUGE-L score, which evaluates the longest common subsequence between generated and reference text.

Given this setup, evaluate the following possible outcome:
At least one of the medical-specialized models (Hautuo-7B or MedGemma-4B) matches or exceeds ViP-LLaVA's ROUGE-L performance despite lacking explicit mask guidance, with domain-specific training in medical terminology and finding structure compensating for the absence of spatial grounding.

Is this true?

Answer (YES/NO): YES